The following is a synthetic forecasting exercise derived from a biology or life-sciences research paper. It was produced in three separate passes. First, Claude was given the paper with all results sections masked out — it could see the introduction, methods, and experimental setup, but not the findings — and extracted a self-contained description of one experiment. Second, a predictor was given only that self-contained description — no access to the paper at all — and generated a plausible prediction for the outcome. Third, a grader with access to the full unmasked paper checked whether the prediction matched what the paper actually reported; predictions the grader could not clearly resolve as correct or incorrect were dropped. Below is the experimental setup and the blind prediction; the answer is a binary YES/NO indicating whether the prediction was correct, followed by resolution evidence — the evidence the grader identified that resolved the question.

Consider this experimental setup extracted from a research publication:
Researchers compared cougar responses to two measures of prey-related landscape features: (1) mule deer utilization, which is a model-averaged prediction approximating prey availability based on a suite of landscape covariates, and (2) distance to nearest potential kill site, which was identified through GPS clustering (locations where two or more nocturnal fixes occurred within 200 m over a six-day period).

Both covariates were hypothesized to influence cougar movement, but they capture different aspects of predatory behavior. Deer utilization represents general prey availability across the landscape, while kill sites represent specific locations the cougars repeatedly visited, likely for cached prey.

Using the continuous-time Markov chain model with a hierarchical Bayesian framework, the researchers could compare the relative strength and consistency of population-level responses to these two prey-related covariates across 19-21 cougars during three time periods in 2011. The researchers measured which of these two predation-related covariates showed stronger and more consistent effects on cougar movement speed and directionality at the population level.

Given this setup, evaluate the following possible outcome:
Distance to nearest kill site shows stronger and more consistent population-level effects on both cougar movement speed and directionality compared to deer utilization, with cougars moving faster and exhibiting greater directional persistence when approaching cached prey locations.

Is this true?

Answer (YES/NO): NO